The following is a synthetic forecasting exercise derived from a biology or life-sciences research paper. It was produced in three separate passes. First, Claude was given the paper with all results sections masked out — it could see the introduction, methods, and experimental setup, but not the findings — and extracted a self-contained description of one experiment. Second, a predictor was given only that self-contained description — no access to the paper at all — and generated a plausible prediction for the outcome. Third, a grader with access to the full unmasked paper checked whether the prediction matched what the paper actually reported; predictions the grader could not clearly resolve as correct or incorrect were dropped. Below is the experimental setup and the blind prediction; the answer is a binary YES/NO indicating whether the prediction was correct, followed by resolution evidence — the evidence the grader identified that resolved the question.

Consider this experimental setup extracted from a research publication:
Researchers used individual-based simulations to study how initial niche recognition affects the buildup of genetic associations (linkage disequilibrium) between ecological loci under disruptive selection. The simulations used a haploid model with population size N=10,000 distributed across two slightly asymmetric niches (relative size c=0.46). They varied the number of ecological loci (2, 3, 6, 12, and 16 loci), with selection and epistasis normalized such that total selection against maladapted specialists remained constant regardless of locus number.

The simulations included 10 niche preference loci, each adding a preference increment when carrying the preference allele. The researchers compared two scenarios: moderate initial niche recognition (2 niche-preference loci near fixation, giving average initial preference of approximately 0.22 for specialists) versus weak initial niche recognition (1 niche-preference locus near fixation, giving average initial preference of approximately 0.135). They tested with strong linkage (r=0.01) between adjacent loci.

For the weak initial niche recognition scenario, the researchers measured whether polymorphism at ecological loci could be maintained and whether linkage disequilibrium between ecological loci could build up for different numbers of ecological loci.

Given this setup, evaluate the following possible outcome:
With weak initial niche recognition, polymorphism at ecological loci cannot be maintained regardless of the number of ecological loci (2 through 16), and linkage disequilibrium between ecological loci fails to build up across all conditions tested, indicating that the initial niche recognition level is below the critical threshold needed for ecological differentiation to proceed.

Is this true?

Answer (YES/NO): NO